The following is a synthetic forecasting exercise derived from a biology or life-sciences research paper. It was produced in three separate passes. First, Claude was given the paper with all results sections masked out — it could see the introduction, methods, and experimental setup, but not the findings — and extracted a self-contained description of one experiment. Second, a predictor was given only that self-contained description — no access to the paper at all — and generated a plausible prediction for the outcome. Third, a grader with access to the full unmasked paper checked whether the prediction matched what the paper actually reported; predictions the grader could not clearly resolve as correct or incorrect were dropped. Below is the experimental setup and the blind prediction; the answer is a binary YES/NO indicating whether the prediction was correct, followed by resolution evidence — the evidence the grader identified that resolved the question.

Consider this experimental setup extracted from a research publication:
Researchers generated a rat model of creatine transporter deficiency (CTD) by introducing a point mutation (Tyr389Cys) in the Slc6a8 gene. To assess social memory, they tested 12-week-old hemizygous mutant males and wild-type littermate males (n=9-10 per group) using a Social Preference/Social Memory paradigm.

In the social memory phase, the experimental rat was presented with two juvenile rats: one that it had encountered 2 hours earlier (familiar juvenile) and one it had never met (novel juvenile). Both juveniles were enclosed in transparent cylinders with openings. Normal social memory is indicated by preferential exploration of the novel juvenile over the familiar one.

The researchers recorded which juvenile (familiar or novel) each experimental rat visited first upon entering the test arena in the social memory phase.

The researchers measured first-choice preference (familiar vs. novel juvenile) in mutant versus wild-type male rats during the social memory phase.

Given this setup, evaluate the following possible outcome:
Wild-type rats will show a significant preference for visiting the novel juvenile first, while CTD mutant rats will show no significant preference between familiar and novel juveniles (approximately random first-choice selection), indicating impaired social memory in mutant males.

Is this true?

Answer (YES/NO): NO